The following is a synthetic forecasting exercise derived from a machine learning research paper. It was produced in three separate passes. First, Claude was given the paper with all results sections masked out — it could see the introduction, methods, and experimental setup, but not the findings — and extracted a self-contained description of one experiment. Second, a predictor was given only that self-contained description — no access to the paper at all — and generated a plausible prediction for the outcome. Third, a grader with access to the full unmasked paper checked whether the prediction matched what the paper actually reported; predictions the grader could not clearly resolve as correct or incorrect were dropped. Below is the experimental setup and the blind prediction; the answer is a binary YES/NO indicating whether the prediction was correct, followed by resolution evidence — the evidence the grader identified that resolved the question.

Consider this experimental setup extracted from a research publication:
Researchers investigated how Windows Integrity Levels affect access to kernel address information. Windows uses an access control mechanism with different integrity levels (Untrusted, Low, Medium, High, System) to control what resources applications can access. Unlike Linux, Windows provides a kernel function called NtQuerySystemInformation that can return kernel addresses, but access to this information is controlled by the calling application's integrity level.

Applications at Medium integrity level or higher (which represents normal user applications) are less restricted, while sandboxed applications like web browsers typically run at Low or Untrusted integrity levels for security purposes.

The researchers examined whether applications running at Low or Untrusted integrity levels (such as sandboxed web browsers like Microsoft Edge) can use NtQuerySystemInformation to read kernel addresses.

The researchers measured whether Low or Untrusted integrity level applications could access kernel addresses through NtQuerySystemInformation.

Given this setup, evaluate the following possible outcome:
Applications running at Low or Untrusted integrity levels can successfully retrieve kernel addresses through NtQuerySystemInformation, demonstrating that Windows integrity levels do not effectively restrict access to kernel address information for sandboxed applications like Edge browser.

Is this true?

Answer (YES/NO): NO